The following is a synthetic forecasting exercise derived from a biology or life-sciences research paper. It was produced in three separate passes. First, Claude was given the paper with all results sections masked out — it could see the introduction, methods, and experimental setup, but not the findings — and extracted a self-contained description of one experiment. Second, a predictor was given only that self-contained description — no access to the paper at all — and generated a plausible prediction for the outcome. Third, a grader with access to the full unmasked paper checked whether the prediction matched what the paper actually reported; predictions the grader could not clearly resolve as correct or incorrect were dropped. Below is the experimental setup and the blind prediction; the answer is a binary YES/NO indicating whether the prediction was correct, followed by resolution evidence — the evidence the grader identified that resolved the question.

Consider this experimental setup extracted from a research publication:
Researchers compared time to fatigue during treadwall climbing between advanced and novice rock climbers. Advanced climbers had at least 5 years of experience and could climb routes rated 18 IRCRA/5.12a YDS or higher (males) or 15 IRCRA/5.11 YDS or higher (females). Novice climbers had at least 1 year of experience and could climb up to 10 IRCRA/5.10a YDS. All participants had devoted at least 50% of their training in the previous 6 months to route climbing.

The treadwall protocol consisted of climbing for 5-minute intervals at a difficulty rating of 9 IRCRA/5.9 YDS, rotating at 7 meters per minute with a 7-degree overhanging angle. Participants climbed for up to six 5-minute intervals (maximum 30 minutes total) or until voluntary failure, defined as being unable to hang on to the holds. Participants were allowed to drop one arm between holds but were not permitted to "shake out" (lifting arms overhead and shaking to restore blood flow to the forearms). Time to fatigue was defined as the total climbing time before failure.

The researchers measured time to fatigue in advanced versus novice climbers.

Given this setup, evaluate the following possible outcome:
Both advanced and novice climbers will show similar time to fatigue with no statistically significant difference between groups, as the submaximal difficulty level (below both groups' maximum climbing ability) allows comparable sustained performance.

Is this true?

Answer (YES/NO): NO